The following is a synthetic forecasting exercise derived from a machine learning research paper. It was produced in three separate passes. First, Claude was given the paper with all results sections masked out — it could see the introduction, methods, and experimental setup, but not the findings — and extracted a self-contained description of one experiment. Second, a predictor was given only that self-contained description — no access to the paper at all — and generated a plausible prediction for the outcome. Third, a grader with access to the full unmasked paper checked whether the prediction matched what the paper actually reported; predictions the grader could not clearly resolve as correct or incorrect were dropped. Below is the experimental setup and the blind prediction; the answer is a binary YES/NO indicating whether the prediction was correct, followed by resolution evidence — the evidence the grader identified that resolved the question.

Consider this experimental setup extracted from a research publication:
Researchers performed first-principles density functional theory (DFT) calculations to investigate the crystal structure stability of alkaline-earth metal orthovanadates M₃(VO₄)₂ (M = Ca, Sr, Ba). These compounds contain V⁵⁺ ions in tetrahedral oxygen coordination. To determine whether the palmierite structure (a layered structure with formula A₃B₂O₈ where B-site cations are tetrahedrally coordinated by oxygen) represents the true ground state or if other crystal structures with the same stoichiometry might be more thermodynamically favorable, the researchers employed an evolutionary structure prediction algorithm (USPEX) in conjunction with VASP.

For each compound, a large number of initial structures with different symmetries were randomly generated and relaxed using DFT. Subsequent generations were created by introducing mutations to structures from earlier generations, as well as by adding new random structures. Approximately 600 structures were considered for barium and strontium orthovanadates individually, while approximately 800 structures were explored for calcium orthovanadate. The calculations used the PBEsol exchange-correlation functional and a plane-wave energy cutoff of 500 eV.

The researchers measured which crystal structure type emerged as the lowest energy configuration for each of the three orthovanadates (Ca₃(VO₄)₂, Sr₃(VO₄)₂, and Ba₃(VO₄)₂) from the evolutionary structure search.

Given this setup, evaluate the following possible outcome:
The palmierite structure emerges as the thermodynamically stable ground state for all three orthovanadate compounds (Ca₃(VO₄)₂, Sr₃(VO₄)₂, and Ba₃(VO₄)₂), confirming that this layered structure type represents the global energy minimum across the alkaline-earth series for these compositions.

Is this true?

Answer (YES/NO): NO